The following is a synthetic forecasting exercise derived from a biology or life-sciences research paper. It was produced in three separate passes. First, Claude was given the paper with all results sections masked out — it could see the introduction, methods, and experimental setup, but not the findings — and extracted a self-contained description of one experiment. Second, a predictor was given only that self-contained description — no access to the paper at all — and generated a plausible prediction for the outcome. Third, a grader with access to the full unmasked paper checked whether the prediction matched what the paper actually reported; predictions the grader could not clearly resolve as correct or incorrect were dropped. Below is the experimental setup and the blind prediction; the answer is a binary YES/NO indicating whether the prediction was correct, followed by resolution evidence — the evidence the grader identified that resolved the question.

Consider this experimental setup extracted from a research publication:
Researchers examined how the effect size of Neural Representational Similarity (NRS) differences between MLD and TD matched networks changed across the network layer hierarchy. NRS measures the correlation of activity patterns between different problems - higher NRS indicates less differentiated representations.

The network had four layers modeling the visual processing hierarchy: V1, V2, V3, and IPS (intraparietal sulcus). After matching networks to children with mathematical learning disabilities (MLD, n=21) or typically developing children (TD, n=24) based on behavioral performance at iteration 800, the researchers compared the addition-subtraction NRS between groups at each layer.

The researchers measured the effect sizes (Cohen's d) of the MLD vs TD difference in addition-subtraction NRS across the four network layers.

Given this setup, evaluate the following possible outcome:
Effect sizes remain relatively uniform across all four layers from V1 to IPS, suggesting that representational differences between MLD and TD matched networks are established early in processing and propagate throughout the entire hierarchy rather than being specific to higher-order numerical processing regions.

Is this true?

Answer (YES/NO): NO